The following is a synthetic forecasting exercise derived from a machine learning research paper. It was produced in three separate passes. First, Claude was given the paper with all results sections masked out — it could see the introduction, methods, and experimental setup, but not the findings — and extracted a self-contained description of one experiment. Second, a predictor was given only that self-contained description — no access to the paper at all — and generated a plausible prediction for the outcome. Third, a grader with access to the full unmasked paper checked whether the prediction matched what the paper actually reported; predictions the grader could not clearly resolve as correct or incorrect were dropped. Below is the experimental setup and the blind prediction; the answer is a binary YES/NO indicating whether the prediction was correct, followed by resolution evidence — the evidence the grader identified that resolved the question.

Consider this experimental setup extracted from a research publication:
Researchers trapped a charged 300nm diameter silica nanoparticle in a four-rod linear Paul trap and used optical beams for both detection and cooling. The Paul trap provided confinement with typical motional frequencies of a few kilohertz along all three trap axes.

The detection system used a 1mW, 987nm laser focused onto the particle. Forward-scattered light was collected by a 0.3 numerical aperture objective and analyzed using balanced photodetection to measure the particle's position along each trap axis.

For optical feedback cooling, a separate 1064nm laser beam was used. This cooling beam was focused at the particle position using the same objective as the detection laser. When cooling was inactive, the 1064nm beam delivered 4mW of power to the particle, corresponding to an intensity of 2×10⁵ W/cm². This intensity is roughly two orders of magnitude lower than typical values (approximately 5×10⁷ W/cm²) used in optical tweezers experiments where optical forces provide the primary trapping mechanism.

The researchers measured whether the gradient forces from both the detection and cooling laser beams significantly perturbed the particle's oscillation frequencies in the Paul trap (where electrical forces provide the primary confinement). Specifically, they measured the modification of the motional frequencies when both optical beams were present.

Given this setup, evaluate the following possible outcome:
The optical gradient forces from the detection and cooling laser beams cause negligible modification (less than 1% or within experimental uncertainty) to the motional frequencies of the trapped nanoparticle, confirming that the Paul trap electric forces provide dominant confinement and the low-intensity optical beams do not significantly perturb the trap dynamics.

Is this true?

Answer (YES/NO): YES